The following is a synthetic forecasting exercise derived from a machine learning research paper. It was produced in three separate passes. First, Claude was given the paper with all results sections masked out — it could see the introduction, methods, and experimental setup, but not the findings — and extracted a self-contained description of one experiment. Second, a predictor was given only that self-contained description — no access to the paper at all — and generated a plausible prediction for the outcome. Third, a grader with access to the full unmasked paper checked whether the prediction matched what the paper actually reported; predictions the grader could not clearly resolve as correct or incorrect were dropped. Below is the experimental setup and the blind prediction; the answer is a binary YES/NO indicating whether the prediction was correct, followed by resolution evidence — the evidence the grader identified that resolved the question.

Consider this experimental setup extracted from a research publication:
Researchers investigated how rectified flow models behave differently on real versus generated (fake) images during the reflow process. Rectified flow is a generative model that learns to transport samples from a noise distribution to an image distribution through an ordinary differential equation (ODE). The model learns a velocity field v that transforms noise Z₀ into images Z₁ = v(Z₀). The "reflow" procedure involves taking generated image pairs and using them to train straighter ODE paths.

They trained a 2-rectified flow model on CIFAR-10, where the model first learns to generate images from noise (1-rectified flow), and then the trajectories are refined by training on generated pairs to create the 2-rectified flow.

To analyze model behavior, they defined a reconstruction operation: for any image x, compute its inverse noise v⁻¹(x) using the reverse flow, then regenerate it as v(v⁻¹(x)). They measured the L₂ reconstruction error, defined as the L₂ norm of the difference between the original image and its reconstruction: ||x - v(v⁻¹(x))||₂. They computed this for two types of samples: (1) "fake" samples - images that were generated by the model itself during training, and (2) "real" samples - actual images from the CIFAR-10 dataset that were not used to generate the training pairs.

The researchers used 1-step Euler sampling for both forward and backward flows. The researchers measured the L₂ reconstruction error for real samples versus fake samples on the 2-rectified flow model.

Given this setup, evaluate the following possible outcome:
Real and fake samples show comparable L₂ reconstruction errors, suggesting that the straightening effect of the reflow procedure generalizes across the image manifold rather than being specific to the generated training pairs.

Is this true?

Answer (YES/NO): NO